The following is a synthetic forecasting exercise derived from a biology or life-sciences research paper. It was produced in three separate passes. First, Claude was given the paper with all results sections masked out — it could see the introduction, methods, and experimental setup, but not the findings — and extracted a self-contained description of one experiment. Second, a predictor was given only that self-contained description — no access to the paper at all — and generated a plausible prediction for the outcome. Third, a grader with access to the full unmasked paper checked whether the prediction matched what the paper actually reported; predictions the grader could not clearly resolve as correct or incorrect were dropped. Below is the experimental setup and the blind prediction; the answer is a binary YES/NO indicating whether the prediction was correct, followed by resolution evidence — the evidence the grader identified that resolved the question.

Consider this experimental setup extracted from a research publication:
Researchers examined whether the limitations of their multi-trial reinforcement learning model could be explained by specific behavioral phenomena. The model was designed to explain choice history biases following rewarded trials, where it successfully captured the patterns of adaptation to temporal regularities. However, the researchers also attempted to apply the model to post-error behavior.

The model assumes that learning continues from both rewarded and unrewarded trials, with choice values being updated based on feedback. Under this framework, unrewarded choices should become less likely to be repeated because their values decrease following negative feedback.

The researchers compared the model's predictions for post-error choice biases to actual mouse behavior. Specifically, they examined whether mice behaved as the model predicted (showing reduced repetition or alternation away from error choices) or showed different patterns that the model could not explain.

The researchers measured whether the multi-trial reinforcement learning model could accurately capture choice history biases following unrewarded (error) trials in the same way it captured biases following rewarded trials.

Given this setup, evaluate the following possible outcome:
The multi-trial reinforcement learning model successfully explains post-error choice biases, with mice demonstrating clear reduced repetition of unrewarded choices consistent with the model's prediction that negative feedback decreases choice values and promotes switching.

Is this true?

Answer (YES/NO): NO